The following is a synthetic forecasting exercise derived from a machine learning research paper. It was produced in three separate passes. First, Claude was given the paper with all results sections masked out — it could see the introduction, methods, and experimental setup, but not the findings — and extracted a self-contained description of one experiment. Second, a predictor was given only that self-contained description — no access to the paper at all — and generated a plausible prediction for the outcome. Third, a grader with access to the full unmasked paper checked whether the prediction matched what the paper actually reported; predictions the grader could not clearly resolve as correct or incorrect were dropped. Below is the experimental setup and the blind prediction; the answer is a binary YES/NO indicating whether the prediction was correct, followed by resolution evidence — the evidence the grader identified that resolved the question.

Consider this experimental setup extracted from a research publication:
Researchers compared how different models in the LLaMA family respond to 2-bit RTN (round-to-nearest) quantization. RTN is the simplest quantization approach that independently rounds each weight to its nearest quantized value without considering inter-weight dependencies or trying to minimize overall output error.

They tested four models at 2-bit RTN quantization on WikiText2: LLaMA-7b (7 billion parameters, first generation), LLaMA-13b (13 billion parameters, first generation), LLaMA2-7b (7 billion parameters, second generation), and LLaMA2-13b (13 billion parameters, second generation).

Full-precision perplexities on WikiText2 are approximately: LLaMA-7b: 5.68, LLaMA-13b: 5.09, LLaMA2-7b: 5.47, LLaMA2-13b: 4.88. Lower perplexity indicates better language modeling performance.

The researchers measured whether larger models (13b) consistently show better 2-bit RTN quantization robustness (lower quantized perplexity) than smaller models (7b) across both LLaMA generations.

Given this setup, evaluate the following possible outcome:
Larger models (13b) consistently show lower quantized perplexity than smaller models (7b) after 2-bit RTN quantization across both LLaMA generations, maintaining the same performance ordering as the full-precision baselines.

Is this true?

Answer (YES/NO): YES